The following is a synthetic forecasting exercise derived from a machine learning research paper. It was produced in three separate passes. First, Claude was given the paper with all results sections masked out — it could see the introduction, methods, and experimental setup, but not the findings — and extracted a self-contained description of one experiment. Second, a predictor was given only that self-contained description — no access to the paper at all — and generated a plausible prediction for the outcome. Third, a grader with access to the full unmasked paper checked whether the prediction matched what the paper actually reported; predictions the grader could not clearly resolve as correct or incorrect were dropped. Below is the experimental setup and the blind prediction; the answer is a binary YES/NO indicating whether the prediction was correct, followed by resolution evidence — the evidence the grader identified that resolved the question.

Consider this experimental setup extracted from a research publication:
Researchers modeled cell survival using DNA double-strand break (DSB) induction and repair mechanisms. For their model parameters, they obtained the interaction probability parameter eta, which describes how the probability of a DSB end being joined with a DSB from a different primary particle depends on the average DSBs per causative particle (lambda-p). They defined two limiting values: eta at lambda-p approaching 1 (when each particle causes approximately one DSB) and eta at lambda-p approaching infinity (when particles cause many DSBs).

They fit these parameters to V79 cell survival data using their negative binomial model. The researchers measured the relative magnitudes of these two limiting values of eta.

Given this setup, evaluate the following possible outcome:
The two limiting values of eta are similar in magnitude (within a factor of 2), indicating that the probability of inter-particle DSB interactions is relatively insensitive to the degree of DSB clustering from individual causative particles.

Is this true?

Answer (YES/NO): NO